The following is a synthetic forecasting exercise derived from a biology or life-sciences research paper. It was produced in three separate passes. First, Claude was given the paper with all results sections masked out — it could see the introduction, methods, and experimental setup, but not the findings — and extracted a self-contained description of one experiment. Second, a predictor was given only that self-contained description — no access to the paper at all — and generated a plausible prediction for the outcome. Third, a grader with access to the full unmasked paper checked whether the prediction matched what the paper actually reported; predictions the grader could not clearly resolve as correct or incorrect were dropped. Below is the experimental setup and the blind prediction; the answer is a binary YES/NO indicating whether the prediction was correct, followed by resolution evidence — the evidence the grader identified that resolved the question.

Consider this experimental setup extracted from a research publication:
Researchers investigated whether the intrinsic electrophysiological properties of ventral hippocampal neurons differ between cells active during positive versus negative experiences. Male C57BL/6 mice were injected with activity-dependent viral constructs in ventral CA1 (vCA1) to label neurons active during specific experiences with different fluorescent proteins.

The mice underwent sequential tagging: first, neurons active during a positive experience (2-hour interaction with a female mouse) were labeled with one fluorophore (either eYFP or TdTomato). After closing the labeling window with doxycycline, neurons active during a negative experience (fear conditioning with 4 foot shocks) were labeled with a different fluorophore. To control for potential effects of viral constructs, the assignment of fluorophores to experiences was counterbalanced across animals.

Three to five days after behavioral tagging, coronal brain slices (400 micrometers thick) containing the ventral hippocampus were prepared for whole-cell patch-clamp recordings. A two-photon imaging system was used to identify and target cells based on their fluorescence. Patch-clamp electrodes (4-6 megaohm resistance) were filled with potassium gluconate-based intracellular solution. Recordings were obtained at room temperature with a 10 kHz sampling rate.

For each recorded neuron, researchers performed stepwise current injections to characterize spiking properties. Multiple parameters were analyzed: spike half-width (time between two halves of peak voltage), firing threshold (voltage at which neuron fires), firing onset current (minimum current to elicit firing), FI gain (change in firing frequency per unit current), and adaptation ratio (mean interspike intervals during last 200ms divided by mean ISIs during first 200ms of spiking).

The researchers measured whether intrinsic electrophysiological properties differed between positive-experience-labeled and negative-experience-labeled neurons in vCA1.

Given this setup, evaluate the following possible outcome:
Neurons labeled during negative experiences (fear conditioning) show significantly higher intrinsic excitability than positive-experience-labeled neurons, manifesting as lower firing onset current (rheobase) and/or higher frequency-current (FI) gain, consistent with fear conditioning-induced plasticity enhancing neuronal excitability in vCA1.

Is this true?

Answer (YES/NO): NO